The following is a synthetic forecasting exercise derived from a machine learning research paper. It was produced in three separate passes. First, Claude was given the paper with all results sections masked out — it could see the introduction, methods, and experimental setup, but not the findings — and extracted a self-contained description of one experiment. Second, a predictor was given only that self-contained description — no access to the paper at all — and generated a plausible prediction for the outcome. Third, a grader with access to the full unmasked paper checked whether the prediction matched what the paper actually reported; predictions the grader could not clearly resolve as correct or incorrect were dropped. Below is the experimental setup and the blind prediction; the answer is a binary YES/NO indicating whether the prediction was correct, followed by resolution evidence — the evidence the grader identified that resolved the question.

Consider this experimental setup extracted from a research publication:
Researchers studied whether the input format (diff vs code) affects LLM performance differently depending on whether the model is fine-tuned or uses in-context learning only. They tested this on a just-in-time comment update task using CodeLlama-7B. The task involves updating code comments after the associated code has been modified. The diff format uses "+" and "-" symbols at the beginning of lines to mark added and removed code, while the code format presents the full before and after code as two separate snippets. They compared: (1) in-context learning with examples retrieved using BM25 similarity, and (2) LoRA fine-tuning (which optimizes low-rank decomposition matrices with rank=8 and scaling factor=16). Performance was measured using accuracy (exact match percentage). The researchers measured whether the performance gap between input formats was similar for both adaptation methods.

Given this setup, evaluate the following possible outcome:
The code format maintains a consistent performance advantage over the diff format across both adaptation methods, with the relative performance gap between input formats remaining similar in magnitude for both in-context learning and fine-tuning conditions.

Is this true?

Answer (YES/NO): NO